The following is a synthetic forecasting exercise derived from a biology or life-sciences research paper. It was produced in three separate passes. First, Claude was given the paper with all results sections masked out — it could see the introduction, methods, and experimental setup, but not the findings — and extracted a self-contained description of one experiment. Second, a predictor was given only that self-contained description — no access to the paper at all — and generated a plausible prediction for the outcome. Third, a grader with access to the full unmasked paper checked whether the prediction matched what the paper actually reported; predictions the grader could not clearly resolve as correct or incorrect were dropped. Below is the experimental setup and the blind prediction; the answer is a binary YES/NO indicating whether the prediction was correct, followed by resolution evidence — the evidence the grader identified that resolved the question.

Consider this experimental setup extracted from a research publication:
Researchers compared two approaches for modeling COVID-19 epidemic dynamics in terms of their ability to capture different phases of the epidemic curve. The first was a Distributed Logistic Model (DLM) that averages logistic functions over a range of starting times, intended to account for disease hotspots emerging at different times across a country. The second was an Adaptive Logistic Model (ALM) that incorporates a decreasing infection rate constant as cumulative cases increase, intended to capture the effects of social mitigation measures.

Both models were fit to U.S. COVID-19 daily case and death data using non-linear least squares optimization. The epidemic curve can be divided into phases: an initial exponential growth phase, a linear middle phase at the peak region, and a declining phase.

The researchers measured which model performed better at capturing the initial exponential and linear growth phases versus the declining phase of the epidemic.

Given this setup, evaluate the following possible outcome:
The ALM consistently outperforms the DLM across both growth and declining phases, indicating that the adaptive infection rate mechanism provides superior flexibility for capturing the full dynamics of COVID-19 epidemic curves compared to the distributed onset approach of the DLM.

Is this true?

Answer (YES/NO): NO